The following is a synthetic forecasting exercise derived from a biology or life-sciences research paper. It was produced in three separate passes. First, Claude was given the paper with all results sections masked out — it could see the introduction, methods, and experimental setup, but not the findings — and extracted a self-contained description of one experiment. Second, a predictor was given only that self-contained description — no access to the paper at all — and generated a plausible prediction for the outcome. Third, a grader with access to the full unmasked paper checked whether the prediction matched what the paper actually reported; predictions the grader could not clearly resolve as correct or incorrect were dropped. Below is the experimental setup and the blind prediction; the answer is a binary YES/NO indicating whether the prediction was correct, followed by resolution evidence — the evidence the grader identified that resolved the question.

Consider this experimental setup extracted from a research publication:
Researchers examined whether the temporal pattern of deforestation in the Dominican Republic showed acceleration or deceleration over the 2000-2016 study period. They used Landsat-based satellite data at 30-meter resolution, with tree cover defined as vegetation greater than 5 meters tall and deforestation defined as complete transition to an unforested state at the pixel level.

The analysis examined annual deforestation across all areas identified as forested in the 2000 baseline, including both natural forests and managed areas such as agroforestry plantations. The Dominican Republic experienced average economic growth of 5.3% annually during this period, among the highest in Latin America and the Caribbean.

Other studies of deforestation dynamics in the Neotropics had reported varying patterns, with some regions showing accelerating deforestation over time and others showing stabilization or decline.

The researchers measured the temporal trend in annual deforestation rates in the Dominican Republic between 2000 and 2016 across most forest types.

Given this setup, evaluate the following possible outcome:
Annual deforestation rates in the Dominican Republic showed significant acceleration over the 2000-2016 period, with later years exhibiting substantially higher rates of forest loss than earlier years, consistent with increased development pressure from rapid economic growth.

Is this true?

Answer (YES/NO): YES